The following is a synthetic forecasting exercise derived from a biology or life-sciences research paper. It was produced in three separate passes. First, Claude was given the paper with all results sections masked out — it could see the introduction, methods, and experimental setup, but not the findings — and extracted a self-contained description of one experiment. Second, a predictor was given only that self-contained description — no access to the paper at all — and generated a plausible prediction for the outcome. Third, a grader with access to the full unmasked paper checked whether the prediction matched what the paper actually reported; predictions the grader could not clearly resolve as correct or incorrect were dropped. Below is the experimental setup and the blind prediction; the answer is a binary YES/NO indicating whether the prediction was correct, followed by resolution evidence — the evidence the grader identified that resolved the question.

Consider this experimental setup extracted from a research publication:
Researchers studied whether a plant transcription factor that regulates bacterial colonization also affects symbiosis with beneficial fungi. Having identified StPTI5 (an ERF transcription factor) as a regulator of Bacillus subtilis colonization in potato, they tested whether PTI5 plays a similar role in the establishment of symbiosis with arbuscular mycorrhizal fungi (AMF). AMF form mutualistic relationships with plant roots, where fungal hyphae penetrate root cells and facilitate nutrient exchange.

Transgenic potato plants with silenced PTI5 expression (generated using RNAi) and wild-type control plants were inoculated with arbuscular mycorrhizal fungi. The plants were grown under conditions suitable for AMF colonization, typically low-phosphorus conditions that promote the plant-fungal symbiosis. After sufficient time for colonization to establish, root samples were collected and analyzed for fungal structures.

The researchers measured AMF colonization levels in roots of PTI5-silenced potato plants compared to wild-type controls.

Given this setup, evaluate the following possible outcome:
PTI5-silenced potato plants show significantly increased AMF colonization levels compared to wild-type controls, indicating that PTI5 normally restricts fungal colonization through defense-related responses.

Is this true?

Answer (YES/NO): YES